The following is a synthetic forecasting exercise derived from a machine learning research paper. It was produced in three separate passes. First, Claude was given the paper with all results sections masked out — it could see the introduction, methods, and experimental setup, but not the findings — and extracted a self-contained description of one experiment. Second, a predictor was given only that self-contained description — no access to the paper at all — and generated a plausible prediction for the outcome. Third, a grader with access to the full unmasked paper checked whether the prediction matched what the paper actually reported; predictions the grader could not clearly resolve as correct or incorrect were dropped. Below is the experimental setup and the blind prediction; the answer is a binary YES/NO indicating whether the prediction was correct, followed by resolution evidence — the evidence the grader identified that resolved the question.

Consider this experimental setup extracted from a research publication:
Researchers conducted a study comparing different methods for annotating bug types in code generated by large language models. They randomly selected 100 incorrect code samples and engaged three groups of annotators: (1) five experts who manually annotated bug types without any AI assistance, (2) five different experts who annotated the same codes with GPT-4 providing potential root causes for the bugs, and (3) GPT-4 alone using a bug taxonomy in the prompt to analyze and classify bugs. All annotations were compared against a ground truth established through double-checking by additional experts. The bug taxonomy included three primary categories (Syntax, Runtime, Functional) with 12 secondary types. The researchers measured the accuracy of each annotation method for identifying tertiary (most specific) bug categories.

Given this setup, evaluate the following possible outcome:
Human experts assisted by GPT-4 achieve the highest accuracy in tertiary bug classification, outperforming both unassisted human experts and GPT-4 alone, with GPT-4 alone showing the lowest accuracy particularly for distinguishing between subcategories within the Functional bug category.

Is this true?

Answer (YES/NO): NO